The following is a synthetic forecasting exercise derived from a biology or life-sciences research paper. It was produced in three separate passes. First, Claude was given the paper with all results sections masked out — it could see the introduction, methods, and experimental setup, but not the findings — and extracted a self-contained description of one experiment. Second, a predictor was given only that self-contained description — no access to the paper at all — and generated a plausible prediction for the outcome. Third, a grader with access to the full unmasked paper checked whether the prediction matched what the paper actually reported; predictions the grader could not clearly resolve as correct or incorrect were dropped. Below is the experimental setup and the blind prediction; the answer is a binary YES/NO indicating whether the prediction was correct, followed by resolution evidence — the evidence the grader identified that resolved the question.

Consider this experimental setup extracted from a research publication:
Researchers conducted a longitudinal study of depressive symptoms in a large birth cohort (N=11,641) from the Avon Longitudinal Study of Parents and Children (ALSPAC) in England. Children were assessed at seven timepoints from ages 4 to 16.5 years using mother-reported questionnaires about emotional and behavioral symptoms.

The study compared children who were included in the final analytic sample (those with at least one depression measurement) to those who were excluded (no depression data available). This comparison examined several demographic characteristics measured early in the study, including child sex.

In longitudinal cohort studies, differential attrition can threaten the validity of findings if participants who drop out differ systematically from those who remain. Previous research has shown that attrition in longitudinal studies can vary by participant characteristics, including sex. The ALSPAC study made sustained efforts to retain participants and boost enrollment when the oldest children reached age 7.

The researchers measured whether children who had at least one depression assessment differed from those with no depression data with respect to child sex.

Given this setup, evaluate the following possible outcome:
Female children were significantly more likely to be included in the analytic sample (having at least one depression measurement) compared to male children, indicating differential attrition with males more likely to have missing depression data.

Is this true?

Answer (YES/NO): NO